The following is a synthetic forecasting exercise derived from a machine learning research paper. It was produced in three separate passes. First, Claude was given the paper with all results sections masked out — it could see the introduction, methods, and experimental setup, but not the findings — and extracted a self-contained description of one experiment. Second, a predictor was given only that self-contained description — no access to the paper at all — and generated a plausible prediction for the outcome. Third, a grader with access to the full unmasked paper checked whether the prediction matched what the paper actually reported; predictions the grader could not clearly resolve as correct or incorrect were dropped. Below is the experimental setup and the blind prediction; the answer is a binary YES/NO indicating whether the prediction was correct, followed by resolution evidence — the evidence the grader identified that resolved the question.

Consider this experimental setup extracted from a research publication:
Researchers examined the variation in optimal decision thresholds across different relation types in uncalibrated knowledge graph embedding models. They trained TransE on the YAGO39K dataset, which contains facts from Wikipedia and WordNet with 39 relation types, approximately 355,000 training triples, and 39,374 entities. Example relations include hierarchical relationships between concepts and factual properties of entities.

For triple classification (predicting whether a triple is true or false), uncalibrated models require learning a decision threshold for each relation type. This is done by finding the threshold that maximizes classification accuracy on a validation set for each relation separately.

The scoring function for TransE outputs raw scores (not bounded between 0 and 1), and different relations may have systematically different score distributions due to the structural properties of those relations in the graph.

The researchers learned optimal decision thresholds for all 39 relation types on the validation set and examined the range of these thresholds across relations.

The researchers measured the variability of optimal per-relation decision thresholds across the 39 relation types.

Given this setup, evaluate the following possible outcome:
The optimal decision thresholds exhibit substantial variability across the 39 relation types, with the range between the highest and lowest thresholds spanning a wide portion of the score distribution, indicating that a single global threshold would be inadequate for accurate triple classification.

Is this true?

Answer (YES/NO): YES